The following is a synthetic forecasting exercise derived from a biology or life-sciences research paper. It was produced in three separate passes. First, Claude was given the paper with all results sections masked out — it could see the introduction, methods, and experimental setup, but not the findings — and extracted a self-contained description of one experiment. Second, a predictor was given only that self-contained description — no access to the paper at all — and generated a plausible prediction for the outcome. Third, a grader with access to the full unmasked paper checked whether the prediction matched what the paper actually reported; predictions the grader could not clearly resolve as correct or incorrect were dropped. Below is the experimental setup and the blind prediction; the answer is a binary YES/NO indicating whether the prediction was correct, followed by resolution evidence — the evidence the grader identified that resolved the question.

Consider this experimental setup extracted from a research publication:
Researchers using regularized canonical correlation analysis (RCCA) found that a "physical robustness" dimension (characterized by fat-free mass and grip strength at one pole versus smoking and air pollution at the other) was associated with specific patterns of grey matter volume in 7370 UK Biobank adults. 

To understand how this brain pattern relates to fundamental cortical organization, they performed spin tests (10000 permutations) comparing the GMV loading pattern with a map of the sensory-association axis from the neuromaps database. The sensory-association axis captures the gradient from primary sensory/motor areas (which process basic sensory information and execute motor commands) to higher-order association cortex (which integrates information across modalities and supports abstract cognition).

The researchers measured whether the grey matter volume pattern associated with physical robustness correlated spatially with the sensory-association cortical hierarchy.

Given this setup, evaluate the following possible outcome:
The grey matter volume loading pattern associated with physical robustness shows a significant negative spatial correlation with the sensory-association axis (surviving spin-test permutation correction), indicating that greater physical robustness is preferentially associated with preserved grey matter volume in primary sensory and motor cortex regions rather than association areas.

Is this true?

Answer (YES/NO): NO